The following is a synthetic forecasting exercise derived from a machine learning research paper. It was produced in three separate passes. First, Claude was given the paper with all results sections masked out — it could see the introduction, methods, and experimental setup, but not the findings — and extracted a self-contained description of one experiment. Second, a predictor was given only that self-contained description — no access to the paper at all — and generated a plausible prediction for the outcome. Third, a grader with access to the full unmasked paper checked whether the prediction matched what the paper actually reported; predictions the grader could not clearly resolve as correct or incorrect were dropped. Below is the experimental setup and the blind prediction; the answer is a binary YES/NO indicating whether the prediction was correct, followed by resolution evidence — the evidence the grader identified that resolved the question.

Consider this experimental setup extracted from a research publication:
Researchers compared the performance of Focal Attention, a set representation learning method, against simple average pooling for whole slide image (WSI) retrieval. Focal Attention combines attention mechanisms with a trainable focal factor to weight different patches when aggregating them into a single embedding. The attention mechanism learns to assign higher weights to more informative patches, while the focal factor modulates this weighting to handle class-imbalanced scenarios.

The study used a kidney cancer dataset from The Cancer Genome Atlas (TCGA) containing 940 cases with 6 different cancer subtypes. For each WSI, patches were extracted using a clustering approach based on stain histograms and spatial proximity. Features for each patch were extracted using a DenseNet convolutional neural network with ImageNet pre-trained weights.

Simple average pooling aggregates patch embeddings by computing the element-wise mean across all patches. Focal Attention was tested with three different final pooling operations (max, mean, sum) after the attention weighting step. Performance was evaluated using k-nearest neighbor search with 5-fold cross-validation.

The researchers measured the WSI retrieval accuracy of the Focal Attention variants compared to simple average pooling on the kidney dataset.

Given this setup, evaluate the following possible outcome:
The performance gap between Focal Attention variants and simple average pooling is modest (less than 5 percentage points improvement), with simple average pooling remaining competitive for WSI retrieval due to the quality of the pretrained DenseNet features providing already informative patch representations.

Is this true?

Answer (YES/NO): NO